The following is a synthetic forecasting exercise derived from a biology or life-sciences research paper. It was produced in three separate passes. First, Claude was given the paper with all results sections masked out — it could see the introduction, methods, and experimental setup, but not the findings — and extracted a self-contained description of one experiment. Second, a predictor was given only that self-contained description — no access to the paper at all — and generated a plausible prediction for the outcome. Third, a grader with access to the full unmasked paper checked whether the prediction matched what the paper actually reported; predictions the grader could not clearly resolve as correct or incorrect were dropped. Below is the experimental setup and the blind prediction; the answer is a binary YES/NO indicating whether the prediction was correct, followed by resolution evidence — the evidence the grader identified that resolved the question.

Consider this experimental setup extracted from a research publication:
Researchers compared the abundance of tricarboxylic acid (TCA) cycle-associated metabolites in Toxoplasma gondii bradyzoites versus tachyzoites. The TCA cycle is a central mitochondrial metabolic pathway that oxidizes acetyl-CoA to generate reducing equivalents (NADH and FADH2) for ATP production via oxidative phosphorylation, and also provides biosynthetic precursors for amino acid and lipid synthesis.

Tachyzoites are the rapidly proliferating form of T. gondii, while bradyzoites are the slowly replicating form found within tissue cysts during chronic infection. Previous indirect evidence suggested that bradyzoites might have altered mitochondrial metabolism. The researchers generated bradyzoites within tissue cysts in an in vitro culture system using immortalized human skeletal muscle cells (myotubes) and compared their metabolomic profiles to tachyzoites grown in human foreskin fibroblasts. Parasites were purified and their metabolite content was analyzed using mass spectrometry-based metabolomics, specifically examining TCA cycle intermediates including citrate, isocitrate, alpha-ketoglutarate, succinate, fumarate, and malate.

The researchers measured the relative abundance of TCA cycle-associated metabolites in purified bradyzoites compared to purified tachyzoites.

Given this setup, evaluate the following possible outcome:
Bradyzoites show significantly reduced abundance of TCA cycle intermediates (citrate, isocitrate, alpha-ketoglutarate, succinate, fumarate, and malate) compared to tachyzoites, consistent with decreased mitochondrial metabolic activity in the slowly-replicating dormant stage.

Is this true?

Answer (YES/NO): YES